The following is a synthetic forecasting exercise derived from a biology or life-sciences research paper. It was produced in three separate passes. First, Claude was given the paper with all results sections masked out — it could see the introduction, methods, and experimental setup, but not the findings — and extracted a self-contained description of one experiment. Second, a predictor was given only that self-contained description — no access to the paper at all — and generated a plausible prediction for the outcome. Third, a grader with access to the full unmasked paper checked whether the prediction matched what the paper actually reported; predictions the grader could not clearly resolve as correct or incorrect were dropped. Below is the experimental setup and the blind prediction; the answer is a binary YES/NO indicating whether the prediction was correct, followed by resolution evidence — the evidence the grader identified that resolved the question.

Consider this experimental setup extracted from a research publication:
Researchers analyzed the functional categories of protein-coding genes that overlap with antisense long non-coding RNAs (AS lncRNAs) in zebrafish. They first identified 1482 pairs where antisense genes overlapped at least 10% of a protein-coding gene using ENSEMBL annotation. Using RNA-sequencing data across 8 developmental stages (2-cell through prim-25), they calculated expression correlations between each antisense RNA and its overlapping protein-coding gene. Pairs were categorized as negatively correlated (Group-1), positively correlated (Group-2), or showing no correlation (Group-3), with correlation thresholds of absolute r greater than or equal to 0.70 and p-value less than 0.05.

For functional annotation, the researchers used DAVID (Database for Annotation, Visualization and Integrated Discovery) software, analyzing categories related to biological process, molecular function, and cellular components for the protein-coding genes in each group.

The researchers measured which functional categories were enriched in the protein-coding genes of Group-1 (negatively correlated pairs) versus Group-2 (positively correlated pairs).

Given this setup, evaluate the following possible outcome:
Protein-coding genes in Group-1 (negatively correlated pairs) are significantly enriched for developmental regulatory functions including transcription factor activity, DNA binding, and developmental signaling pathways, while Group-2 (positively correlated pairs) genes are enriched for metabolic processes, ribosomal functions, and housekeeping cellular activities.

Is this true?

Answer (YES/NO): NO